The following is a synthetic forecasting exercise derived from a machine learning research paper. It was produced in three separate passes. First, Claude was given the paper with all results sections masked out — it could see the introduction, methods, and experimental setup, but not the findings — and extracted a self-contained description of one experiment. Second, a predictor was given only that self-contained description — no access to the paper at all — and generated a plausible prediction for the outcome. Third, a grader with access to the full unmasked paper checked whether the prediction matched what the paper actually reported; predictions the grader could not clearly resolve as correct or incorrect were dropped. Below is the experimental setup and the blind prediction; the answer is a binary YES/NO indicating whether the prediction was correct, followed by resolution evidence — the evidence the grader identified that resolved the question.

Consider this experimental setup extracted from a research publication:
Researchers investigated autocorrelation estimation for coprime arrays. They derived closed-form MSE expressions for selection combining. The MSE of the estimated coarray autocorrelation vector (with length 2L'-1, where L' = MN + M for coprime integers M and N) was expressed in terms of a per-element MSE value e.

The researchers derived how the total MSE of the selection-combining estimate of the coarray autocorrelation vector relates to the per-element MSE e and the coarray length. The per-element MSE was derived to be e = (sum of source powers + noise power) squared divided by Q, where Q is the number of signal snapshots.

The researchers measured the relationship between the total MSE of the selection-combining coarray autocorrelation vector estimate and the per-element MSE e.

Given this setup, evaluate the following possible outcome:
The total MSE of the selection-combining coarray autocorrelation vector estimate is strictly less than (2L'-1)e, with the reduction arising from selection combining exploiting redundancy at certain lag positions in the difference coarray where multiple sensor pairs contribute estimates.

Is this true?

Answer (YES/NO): NO